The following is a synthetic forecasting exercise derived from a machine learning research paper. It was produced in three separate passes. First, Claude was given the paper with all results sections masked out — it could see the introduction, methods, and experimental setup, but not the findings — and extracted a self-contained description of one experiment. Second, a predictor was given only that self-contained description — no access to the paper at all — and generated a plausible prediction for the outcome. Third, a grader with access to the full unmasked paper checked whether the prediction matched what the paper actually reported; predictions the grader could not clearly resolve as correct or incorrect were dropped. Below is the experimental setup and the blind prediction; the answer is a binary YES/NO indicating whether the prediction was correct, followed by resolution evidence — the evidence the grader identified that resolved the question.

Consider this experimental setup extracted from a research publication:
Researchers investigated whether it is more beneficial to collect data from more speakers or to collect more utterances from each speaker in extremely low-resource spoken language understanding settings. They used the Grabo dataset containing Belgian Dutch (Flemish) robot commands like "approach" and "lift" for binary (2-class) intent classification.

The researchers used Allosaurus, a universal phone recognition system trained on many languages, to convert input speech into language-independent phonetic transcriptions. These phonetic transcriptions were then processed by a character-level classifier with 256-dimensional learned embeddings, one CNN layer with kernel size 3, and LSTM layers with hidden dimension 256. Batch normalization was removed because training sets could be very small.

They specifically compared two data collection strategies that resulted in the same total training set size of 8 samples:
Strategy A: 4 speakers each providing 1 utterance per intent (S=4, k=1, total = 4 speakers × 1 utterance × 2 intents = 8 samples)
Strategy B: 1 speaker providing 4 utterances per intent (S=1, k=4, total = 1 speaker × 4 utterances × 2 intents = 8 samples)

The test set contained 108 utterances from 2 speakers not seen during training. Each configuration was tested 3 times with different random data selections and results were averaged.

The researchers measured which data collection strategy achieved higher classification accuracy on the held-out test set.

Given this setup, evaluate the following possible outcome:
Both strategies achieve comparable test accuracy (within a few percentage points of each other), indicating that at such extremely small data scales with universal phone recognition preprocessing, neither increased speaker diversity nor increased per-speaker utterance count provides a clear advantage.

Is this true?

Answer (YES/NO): NO